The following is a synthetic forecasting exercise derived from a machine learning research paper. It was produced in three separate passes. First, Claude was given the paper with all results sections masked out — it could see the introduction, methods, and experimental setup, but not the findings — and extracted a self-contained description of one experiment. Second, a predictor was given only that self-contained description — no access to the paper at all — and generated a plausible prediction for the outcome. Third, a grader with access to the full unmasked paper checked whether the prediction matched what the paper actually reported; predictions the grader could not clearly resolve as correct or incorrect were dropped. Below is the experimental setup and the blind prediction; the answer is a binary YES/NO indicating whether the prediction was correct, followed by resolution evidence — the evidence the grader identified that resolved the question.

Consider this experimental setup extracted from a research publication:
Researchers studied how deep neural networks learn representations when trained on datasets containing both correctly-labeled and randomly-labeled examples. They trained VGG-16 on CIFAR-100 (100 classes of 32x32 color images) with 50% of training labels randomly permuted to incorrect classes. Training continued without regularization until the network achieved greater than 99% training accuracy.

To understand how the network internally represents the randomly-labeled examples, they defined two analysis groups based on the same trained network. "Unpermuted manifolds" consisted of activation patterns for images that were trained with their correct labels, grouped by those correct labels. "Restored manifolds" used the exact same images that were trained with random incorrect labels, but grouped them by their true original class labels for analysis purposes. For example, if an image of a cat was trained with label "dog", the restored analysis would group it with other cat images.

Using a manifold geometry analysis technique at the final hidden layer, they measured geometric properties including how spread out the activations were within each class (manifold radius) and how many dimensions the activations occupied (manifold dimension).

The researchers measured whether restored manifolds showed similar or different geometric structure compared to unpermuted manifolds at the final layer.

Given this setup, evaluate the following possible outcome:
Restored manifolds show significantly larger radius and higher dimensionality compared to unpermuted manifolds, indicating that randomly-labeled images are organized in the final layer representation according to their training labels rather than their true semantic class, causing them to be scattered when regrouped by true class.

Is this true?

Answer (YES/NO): YES